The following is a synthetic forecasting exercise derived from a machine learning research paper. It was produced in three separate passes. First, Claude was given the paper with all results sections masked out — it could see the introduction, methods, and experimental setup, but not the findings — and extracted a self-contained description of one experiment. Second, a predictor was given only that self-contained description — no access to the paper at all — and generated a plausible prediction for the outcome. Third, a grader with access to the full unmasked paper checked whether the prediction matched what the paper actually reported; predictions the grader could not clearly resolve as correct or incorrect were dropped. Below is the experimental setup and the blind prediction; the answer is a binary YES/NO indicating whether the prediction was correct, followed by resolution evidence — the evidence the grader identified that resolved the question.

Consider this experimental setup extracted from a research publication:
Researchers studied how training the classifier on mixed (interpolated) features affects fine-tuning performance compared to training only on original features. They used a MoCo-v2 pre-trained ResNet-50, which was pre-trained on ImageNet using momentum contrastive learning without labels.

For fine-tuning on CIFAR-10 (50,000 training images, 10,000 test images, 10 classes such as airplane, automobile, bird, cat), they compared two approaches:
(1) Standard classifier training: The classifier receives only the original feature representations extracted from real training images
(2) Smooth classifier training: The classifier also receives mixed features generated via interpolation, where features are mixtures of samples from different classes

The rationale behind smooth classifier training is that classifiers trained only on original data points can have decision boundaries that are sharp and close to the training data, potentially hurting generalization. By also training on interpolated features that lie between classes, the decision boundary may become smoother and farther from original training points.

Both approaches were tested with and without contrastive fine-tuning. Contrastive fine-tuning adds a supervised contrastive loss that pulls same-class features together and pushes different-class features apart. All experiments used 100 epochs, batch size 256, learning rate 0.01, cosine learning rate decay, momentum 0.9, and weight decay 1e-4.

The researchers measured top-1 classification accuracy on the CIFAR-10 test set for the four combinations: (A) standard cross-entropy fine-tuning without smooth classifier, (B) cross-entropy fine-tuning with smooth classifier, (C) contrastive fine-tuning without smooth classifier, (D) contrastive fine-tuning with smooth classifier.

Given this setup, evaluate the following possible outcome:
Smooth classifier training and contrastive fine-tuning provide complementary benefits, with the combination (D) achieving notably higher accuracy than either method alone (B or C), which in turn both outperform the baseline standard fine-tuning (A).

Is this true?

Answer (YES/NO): YES